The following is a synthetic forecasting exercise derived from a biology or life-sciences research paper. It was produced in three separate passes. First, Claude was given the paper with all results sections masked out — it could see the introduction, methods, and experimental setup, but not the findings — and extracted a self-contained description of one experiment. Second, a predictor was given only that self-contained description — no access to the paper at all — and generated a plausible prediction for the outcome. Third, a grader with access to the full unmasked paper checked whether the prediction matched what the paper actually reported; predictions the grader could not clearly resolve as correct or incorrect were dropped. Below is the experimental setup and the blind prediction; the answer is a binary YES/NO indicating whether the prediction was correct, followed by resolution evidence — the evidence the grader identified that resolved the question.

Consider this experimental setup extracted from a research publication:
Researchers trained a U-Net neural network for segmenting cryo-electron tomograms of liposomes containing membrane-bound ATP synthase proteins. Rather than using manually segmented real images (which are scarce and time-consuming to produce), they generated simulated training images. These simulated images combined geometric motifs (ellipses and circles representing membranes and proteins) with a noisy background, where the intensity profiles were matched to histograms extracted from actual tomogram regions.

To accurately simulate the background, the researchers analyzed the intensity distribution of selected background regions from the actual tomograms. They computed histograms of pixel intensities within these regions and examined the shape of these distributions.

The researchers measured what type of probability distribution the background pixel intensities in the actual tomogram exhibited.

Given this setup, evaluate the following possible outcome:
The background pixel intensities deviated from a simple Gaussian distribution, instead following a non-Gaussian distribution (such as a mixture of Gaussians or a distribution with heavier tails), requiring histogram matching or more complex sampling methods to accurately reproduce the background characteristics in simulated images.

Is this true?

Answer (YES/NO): NO